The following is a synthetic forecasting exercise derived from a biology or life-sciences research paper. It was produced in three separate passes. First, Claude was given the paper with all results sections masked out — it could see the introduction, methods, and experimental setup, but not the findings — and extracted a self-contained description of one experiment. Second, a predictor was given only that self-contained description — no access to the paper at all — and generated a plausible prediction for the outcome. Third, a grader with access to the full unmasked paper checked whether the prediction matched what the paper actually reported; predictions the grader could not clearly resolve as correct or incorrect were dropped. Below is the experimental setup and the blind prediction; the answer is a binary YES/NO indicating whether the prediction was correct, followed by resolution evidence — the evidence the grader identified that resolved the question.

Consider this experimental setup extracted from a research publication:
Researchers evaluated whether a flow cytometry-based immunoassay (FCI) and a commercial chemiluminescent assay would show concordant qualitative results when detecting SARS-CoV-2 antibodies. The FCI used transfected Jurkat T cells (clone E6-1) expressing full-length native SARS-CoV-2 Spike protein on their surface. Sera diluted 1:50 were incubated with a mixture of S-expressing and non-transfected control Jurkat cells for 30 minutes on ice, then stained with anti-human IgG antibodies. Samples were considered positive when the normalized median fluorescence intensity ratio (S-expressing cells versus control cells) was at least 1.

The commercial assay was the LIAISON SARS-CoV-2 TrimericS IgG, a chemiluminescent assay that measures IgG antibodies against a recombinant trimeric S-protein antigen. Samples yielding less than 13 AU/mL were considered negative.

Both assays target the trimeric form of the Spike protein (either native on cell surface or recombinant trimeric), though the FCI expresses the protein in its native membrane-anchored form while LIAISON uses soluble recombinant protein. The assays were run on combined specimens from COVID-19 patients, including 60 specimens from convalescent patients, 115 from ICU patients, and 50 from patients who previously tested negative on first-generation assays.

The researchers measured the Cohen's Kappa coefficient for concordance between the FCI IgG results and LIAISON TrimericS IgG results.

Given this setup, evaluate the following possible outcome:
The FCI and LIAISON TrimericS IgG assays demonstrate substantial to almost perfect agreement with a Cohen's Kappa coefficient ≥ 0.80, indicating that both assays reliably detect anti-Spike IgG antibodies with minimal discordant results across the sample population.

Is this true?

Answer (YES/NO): NO